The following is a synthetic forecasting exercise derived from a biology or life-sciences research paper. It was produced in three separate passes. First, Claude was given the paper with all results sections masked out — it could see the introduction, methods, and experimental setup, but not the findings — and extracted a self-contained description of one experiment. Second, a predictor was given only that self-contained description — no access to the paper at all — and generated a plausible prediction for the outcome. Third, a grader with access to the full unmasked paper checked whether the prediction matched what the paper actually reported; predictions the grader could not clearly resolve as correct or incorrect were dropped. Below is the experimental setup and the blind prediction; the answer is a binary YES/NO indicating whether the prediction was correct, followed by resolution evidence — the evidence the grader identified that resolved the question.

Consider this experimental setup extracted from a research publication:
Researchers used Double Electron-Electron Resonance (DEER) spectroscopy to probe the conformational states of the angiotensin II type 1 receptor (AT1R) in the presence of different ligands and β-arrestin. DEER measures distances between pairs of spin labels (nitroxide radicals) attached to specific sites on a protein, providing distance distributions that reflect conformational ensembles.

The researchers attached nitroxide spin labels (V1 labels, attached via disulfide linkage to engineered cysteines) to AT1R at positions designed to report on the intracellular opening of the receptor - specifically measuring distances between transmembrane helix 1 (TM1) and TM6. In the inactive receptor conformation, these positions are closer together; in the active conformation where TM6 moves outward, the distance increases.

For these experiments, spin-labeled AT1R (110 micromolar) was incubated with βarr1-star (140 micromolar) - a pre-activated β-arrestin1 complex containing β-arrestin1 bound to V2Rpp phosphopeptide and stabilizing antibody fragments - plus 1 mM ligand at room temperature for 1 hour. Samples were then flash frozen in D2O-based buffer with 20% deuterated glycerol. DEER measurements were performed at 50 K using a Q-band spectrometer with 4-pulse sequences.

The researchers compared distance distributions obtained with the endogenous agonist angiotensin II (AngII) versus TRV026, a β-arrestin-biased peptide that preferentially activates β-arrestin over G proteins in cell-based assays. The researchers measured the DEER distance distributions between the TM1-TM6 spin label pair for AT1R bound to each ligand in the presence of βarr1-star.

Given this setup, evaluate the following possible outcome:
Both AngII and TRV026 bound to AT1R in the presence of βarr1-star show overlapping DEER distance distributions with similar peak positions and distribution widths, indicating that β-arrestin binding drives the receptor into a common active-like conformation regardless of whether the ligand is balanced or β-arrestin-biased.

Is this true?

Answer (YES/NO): NO